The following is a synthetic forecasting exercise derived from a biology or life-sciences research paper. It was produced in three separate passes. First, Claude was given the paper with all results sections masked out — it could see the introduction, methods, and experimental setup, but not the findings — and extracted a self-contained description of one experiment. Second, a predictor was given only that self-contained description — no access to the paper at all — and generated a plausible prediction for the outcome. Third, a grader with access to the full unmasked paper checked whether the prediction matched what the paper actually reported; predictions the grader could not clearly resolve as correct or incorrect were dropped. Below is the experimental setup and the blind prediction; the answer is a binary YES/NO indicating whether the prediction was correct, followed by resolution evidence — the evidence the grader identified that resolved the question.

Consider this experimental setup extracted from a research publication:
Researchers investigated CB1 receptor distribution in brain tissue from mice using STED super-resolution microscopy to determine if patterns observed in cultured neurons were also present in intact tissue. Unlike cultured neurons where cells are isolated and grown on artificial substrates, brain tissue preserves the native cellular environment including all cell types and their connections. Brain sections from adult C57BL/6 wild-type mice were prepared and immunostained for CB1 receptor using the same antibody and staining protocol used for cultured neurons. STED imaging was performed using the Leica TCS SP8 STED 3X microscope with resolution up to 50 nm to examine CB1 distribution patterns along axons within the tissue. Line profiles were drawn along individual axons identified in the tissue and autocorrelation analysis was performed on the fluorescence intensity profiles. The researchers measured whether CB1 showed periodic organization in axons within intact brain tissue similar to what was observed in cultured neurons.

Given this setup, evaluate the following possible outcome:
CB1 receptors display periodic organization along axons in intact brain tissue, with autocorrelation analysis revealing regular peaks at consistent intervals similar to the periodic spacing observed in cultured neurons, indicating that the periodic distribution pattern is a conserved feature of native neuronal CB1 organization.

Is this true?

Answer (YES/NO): YES